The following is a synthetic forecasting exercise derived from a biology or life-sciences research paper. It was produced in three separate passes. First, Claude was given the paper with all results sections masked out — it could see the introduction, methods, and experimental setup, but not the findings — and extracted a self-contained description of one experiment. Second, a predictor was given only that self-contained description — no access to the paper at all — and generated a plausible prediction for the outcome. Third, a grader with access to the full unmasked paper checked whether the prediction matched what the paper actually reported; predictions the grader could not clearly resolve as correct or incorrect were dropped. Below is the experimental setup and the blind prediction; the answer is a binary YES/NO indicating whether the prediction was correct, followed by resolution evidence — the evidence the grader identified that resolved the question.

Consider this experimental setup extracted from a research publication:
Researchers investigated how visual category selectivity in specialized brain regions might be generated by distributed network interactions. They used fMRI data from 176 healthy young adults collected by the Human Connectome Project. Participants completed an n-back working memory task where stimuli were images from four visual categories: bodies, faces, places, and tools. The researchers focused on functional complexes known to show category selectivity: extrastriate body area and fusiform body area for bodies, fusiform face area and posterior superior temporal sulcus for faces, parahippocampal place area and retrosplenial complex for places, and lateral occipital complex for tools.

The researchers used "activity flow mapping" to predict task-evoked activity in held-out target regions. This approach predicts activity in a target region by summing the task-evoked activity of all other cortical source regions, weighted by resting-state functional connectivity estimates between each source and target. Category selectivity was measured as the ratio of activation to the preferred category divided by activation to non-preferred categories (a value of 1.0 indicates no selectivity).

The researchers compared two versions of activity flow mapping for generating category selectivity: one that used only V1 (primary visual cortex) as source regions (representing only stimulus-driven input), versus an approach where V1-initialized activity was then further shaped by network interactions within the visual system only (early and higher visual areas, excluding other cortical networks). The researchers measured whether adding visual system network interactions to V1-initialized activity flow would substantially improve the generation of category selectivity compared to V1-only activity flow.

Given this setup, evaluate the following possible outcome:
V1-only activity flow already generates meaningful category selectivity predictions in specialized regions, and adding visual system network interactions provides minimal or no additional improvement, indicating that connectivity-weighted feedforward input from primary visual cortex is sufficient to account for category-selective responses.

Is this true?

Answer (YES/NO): NO